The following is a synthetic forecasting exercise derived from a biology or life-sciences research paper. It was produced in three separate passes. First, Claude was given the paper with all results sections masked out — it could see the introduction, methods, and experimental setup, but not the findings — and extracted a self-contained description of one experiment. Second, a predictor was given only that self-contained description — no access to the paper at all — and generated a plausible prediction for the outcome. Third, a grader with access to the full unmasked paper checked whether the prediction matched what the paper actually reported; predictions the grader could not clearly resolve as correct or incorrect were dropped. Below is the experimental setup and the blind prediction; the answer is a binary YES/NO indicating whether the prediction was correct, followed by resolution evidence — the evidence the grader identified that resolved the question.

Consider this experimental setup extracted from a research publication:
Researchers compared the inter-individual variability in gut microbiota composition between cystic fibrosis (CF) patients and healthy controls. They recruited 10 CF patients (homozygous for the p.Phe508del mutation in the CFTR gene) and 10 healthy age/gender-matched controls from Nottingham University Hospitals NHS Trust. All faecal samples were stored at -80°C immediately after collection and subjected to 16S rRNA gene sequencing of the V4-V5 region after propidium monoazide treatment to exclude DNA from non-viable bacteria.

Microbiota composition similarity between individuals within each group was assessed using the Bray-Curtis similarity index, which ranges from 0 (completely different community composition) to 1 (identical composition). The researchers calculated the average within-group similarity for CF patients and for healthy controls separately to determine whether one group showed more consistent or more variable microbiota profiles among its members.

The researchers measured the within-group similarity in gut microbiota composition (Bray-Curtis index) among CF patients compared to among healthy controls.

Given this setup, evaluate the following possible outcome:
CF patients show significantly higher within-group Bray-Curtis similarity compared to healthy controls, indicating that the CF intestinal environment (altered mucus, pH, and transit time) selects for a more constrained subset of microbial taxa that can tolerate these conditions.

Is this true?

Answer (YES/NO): NO